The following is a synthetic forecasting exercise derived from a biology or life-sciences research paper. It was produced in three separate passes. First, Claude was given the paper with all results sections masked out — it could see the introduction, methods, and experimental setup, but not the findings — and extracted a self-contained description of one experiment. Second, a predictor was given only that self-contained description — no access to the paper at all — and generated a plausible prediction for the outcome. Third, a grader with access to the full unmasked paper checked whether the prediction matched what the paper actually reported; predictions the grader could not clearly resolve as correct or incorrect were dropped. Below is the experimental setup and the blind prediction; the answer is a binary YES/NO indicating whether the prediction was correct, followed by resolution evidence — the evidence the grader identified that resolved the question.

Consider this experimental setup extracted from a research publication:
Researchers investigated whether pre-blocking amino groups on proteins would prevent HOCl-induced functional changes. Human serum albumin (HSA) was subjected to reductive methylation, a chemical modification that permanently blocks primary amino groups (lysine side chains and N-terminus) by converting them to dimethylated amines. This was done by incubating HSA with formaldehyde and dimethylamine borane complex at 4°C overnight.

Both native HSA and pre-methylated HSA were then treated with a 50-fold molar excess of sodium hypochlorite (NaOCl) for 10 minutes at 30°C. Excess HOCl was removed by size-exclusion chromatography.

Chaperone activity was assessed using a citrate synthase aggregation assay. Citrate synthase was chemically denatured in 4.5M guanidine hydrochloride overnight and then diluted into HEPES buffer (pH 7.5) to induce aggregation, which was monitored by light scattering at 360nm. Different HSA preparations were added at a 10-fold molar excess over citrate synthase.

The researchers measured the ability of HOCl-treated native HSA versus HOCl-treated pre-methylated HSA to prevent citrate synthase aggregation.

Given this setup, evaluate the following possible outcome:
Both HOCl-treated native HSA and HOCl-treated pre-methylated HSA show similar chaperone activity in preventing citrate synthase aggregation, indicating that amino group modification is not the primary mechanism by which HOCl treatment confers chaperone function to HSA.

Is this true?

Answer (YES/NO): NO